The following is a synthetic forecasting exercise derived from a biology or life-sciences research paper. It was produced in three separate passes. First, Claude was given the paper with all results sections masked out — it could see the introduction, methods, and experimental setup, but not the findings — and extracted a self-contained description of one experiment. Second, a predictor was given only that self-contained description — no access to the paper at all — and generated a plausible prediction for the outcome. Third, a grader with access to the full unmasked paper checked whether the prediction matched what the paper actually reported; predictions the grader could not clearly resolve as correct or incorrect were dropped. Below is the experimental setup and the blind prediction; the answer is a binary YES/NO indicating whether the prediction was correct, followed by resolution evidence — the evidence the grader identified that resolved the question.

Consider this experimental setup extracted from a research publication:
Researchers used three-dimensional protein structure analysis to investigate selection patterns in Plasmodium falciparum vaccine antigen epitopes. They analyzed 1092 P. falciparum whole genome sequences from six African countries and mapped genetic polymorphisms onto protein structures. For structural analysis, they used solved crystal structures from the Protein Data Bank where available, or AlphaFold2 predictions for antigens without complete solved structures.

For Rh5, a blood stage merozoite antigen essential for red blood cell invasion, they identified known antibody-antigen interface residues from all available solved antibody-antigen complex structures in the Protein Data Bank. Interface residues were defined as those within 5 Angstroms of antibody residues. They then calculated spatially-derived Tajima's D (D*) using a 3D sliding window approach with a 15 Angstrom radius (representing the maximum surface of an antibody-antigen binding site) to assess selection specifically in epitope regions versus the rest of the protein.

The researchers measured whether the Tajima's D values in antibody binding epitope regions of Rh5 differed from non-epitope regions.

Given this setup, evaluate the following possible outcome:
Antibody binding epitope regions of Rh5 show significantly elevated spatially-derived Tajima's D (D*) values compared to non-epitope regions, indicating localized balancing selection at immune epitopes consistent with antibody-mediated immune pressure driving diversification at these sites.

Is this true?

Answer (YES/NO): NO